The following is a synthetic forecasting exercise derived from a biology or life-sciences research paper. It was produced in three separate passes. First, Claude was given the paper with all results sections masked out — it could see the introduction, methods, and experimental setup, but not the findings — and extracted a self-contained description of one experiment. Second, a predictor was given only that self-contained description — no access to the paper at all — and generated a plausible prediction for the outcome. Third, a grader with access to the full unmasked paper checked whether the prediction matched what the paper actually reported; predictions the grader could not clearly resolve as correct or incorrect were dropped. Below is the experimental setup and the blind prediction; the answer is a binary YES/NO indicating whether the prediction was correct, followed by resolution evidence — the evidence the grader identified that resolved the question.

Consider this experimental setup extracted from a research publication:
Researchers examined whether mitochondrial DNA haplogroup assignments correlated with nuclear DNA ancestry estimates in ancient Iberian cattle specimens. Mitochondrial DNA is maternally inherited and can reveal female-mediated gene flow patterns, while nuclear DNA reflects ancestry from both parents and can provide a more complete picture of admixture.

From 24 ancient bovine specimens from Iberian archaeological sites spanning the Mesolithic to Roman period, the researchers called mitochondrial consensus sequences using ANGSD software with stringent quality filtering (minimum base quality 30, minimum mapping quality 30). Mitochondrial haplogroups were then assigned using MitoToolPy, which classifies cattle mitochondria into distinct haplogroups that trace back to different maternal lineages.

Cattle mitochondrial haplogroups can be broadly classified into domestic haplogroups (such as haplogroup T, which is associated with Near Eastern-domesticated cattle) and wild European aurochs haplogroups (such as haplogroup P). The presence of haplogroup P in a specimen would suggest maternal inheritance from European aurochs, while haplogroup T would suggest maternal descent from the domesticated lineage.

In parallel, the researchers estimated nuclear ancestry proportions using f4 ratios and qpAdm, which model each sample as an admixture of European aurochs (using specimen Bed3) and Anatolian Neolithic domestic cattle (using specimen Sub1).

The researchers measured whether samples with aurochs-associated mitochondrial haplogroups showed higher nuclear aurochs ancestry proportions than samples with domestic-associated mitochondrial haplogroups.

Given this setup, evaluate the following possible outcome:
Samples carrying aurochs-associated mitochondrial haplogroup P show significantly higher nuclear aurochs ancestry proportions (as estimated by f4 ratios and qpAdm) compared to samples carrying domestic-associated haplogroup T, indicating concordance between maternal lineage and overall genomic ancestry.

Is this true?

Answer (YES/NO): NO